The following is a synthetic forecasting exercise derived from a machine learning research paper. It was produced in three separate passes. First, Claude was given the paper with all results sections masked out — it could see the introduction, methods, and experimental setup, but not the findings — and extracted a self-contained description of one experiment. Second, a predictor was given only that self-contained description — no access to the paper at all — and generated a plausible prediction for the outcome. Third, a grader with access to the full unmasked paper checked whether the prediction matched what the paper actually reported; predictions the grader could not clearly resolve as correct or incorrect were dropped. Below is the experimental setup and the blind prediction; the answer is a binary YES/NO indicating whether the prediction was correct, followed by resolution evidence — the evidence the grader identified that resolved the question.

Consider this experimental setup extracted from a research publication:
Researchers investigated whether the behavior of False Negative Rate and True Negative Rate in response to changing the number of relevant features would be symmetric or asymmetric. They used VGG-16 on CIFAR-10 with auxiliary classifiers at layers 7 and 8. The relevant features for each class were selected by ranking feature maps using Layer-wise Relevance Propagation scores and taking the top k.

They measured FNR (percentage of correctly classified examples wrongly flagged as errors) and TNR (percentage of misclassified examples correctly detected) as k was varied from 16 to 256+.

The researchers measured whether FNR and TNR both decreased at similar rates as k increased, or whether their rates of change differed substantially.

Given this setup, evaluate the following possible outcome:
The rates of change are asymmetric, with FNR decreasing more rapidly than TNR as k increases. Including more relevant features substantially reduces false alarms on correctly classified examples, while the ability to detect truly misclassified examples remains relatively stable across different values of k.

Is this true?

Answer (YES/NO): NO